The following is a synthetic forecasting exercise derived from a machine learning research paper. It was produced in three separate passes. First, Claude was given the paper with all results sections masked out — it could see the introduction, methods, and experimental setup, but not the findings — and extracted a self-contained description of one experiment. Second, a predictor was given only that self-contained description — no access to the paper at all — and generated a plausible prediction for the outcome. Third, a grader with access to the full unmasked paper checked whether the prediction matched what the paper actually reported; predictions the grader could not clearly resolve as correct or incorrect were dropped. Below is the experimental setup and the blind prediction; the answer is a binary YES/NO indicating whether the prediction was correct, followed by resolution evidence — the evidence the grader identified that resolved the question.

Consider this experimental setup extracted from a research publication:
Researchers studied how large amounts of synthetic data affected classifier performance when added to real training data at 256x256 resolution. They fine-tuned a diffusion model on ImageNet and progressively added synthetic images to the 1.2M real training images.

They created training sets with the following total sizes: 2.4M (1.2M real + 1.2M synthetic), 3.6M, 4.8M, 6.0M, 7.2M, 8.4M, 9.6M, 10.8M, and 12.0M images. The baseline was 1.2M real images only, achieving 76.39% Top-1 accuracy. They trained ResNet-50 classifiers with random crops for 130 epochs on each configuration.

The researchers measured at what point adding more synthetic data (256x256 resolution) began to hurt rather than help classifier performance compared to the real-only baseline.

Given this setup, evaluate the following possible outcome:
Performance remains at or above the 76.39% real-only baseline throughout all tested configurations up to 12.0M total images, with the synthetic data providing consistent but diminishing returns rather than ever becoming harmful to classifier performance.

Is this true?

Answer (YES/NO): NO